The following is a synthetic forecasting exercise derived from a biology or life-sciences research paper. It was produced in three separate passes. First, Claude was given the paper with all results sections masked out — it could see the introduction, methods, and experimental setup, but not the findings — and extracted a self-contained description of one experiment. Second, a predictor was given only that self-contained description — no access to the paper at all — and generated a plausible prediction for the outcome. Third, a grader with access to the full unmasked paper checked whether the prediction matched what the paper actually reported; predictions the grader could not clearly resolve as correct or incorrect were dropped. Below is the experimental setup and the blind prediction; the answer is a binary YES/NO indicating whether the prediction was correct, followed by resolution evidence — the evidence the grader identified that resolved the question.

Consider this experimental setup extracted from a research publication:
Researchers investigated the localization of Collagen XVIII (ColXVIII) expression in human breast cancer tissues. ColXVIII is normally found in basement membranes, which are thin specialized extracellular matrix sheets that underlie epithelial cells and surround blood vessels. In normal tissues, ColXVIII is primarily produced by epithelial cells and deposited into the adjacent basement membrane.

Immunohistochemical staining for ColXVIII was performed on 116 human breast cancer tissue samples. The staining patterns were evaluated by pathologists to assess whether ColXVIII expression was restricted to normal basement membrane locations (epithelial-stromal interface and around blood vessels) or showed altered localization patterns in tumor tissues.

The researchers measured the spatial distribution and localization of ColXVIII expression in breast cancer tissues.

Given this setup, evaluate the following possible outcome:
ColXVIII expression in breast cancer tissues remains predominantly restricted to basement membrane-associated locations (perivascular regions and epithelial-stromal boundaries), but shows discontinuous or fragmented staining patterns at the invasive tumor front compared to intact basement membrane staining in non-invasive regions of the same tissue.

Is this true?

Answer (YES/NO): NO